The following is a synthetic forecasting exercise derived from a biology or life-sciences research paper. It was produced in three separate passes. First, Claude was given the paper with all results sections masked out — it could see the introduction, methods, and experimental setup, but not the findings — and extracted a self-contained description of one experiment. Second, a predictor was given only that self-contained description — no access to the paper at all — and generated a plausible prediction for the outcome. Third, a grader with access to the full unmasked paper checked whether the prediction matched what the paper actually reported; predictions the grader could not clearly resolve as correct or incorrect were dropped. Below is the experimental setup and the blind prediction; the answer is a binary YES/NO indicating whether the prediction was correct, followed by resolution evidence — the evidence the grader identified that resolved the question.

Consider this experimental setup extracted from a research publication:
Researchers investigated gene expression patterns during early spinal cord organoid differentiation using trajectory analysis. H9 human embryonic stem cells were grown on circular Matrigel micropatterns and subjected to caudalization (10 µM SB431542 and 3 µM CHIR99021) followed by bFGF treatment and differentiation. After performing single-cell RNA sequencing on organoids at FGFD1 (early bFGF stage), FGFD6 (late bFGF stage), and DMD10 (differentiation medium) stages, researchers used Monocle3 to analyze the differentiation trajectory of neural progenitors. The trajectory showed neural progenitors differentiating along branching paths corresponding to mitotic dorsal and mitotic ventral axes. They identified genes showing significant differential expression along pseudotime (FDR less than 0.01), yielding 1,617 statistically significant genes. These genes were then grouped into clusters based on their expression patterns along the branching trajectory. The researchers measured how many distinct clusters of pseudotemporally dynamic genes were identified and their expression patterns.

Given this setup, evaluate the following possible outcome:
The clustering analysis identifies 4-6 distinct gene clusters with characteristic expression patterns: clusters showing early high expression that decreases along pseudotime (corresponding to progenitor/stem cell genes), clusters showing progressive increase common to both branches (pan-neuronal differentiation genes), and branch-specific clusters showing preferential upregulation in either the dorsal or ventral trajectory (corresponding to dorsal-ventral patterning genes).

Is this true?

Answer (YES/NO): NO